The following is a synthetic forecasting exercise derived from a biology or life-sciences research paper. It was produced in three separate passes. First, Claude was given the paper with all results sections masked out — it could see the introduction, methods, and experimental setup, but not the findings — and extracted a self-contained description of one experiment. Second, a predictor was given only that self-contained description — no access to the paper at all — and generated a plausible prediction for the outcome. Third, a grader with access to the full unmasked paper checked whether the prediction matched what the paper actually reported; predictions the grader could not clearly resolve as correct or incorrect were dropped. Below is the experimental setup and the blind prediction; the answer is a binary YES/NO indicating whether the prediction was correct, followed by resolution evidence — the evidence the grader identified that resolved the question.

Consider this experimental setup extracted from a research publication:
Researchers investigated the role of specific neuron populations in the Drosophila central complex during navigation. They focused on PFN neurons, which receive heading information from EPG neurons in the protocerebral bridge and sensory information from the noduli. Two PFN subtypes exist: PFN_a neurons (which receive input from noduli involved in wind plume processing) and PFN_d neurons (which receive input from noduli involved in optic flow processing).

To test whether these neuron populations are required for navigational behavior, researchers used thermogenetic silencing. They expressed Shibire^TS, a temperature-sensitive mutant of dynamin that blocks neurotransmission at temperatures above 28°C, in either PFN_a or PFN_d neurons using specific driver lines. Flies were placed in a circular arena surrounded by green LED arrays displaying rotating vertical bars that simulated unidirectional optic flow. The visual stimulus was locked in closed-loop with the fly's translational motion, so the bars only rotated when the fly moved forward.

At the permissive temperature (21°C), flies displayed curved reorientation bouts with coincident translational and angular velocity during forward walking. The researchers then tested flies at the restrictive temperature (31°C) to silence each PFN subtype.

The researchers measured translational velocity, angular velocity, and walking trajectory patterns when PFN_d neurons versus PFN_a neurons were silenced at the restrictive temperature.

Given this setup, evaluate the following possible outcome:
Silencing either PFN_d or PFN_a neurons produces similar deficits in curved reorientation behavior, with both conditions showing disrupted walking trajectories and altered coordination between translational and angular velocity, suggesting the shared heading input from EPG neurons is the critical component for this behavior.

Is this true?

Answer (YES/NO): NO